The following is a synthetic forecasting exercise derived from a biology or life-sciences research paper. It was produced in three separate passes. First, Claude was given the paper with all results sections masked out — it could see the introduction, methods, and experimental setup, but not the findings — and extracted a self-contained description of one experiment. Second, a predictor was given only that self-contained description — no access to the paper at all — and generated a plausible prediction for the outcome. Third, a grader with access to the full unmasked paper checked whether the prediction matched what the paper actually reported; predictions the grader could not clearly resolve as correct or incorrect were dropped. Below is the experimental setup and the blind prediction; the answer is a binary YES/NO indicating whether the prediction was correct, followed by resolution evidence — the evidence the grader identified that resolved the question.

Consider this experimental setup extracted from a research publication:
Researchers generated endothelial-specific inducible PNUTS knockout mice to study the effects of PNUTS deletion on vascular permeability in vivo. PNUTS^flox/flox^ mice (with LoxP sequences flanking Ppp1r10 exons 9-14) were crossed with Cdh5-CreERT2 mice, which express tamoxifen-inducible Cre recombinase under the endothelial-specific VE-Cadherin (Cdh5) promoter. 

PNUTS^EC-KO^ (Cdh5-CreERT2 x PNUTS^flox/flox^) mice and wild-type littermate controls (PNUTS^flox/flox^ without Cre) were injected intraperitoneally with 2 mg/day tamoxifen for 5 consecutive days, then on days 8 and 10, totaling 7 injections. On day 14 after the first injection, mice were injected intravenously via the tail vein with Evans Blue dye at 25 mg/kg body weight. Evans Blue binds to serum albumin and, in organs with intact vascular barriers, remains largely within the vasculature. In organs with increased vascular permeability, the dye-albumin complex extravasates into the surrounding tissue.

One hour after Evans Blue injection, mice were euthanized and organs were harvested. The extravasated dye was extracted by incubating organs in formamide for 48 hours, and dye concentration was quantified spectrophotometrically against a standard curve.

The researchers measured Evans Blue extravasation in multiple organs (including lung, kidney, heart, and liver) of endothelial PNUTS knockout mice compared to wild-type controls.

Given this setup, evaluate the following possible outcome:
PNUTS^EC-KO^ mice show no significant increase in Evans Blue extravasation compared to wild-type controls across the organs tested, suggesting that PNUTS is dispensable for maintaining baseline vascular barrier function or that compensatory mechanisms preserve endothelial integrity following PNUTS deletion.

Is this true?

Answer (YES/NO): NO